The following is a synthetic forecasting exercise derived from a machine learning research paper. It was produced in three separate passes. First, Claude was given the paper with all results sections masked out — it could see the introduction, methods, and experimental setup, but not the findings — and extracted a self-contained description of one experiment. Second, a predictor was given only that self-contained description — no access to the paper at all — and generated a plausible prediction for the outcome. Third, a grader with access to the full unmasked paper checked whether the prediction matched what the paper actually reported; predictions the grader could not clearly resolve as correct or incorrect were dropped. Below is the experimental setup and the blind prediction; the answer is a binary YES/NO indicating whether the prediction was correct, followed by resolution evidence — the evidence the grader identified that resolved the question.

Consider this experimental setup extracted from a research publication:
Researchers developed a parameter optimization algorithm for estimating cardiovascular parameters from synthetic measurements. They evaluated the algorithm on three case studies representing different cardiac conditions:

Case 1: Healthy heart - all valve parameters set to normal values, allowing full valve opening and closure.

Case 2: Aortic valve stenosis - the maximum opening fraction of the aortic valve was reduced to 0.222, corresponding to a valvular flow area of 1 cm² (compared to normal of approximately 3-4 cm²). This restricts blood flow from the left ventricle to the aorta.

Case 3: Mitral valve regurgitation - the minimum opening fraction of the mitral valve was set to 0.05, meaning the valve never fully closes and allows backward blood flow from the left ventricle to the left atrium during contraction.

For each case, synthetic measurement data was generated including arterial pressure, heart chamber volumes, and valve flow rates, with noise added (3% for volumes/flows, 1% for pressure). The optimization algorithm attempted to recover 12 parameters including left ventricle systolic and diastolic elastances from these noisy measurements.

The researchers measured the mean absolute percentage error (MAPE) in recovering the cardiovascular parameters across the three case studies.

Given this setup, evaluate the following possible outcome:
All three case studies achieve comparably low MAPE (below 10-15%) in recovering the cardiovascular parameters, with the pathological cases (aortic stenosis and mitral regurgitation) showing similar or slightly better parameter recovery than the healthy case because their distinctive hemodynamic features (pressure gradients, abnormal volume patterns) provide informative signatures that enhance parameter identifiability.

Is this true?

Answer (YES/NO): NO